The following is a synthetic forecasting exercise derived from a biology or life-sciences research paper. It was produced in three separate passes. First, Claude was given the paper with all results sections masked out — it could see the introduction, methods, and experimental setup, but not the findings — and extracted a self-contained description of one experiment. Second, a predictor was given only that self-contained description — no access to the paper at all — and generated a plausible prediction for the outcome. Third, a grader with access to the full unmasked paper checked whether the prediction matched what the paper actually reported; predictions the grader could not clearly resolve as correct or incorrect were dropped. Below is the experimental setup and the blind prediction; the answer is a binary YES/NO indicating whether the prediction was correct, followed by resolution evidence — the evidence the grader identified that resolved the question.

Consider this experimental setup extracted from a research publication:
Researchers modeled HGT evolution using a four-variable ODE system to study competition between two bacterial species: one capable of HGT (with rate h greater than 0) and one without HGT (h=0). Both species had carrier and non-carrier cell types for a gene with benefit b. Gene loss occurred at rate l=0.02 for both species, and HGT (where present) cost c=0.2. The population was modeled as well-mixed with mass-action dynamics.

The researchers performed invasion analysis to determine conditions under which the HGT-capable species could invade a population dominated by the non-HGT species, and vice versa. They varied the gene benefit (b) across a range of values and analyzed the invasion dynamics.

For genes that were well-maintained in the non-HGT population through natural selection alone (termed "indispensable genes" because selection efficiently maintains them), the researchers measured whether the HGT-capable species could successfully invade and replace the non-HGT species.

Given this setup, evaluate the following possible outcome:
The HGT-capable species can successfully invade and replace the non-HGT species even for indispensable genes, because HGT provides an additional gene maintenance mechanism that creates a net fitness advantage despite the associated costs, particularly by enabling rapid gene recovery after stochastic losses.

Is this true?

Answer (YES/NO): NO